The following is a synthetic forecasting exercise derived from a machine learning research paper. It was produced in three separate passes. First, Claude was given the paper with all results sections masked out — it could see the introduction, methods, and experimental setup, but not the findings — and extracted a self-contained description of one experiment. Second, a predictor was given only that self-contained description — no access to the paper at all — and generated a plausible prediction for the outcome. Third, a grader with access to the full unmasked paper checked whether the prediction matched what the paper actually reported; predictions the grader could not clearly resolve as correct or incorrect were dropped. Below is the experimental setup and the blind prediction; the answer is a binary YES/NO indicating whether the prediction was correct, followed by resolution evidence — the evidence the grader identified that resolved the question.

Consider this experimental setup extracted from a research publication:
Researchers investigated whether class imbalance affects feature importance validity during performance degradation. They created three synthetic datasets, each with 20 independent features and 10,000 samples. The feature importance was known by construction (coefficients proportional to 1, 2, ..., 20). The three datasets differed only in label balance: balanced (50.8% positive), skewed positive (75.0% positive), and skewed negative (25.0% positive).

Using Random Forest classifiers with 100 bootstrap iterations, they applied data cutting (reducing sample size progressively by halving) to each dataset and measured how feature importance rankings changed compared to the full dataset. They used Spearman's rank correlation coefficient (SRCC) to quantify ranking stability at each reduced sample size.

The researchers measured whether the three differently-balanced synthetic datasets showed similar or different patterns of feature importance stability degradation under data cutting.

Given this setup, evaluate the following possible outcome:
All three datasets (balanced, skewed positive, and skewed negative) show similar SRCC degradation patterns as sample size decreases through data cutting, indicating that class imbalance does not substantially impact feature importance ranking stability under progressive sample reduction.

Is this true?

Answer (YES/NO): YES